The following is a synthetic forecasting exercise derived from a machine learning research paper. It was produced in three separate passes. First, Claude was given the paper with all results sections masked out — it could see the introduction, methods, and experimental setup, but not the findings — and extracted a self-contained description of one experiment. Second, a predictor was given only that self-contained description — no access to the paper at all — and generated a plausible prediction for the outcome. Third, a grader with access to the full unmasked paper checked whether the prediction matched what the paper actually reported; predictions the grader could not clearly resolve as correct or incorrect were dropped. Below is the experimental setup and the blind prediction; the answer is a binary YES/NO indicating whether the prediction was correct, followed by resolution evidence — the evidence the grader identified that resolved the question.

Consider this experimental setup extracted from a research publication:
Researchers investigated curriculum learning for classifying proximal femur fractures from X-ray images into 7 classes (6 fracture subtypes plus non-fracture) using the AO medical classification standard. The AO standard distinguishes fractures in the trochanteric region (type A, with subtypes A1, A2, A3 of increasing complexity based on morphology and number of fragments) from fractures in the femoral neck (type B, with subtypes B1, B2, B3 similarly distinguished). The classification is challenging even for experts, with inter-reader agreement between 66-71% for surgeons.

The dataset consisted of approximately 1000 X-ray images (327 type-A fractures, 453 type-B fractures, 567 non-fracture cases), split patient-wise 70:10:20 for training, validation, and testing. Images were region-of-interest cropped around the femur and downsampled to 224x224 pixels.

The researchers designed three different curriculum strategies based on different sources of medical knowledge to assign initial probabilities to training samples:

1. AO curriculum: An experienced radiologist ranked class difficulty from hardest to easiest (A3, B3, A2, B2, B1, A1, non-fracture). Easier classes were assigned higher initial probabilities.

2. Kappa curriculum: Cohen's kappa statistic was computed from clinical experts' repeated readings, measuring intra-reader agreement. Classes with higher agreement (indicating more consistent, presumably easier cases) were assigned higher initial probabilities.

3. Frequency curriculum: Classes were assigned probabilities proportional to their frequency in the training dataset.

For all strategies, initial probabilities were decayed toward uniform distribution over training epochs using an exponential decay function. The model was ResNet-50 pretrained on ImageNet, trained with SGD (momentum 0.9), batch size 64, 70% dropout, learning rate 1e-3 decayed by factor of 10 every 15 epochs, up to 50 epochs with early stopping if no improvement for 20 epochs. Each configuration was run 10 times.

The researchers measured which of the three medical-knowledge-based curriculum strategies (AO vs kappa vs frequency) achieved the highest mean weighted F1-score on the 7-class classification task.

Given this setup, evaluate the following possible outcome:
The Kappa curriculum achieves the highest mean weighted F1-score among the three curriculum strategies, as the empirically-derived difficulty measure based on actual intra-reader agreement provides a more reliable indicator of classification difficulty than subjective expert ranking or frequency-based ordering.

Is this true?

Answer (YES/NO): YES